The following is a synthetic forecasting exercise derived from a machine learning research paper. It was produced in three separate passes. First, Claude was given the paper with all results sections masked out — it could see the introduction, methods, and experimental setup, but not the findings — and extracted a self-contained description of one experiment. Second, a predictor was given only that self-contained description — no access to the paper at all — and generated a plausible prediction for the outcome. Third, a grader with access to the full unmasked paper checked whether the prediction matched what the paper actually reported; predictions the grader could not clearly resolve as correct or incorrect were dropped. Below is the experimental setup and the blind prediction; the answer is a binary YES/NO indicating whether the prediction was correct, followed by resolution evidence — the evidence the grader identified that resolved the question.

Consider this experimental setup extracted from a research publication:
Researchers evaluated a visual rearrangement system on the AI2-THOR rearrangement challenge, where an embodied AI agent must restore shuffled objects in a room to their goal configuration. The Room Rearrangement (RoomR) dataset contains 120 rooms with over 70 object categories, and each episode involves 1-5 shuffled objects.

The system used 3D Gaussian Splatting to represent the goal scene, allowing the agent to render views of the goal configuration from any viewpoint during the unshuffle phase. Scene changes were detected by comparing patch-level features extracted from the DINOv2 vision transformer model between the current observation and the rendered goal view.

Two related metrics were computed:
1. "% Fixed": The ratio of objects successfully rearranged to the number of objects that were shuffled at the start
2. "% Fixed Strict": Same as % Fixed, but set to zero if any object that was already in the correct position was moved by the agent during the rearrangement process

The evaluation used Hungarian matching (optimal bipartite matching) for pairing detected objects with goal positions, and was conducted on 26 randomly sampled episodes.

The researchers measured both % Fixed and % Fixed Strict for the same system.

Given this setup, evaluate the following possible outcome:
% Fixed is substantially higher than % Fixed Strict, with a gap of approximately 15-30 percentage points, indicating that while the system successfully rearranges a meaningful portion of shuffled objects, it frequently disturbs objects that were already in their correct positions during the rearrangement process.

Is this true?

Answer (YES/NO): NO